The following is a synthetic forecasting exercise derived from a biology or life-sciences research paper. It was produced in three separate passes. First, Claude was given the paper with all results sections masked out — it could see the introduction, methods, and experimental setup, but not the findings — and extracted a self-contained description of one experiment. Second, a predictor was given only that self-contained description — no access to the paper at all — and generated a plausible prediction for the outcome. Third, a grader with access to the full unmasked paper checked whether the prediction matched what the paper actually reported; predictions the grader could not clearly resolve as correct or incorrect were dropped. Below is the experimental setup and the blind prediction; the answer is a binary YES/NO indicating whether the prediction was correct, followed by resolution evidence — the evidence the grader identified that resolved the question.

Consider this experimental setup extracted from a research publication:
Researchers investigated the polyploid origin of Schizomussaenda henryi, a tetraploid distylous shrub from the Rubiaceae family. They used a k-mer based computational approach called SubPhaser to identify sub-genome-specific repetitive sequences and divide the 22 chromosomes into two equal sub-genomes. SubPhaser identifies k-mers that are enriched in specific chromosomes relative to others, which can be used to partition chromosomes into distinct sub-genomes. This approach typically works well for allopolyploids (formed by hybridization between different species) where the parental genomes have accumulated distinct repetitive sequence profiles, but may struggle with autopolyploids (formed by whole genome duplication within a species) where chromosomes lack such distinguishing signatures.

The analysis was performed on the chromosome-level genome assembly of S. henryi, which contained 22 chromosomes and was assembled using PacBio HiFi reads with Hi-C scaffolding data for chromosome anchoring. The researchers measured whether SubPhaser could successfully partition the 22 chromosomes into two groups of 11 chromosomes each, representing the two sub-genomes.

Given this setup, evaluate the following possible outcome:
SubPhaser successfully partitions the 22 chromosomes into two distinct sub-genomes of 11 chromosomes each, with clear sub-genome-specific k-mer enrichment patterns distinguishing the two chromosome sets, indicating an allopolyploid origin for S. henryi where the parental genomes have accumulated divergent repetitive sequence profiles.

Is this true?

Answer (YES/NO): NO